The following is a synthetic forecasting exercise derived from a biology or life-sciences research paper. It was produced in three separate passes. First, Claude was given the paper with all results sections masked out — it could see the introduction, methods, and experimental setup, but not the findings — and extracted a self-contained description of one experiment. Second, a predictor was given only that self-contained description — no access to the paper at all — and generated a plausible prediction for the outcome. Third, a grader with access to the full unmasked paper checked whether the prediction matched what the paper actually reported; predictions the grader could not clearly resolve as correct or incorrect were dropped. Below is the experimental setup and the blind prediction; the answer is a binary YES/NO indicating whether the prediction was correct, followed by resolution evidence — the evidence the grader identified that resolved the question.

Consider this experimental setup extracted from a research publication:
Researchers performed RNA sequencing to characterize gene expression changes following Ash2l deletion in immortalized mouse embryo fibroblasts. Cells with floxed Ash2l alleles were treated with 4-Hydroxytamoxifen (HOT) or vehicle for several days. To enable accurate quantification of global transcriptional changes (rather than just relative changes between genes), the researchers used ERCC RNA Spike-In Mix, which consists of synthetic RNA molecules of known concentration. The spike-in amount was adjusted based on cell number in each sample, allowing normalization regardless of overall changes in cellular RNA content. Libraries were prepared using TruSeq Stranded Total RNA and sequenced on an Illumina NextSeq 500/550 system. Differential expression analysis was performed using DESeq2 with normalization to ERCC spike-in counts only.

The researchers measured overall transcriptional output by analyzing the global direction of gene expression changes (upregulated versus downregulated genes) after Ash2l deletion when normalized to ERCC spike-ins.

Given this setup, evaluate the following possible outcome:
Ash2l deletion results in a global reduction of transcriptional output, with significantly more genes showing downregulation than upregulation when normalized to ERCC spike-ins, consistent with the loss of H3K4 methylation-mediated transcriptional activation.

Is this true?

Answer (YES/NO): YES